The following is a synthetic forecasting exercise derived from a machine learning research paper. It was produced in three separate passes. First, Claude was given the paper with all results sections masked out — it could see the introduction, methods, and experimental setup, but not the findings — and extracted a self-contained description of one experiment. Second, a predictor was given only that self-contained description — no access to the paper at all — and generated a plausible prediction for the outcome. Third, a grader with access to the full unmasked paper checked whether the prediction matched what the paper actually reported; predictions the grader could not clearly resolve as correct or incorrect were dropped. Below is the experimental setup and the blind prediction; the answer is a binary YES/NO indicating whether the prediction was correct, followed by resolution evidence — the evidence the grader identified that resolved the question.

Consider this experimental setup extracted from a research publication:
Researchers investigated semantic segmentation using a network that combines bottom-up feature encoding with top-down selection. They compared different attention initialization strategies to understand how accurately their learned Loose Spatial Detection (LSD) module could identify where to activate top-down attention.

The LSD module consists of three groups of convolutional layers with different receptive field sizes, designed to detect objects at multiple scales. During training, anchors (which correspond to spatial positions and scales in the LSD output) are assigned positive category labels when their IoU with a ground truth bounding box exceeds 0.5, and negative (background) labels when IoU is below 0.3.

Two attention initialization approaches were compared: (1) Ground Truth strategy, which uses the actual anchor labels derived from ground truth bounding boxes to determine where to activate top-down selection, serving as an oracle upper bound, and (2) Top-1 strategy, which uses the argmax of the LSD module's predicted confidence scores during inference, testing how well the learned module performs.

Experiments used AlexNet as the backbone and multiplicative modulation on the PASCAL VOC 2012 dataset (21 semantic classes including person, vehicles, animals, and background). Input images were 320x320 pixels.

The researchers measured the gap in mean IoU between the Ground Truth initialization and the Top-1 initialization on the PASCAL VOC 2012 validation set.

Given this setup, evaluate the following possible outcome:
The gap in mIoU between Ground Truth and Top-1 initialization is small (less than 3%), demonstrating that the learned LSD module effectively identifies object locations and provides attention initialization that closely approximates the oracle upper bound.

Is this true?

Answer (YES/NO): YES